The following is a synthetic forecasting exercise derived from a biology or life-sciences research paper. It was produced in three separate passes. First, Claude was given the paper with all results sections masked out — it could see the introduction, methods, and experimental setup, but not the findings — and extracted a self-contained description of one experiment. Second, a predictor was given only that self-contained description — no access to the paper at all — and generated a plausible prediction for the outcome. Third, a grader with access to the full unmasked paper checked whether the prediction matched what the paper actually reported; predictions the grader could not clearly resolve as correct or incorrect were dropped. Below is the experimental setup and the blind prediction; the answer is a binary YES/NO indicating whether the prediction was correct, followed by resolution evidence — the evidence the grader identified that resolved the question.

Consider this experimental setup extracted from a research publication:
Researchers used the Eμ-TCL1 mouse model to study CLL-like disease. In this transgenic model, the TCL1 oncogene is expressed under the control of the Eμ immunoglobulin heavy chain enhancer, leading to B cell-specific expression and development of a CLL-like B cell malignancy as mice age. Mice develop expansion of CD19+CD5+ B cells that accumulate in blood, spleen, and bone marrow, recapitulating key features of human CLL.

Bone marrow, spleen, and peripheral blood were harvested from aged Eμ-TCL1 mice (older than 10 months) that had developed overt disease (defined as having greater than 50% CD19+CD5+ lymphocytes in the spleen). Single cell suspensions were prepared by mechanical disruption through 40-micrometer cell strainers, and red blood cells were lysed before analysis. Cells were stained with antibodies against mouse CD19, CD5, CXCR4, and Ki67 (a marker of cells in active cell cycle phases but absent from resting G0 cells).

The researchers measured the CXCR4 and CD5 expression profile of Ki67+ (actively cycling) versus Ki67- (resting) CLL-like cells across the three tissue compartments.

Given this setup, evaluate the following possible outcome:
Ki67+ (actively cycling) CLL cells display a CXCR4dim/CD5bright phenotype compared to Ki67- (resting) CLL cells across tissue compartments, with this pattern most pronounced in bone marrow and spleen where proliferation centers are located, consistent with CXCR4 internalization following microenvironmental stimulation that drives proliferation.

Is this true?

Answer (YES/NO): NO